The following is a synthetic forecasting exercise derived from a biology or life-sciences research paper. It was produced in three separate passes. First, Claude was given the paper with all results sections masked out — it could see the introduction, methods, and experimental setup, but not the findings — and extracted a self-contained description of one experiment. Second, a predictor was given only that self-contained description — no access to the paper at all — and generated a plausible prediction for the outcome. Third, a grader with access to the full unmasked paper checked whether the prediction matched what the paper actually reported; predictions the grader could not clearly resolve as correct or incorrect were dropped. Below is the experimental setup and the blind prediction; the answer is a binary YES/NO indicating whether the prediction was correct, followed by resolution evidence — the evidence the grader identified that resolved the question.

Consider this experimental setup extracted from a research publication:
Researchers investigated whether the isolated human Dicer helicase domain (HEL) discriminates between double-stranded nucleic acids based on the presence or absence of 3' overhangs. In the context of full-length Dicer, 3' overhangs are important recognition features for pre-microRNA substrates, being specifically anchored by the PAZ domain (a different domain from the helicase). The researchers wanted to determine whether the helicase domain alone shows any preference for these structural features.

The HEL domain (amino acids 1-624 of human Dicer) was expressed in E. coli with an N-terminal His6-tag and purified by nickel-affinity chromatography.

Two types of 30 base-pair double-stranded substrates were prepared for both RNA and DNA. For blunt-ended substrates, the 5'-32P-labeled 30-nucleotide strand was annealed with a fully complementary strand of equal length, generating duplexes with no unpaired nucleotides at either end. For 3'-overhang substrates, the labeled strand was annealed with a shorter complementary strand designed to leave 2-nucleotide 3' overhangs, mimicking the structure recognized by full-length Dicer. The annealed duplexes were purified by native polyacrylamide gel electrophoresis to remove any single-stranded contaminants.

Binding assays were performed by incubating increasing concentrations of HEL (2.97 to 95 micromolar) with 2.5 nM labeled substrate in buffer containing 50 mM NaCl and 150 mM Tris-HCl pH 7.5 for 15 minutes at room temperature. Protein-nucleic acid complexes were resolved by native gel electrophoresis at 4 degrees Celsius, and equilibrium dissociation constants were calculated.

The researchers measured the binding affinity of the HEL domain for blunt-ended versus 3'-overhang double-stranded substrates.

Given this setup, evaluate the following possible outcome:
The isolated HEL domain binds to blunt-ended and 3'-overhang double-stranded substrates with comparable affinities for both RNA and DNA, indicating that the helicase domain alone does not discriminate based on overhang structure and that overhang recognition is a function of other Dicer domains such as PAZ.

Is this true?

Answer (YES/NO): NO